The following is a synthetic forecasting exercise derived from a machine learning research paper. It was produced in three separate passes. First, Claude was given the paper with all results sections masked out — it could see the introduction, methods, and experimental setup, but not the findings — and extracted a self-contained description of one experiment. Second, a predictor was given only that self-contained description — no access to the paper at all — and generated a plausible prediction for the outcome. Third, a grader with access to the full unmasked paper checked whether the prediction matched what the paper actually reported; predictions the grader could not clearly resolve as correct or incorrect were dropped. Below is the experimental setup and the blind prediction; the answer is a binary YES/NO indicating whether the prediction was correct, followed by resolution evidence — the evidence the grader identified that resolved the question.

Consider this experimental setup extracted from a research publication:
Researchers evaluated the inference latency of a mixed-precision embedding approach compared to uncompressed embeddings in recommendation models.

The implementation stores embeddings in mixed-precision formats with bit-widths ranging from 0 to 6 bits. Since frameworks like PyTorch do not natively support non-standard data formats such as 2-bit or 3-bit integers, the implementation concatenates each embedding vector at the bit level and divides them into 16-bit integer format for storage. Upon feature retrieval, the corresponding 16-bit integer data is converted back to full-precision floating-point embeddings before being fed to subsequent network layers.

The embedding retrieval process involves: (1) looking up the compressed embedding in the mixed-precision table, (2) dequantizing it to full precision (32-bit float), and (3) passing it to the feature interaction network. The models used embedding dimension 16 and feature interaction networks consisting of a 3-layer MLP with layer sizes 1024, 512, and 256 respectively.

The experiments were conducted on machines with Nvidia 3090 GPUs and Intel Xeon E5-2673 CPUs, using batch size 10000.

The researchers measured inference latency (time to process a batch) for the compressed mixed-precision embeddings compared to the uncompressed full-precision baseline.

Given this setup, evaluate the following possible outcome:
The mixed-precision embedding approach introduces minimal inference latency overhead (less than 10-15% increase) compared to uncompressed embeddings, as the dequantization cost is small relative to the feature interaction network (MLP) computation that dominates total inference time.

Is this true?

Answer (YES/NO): YES